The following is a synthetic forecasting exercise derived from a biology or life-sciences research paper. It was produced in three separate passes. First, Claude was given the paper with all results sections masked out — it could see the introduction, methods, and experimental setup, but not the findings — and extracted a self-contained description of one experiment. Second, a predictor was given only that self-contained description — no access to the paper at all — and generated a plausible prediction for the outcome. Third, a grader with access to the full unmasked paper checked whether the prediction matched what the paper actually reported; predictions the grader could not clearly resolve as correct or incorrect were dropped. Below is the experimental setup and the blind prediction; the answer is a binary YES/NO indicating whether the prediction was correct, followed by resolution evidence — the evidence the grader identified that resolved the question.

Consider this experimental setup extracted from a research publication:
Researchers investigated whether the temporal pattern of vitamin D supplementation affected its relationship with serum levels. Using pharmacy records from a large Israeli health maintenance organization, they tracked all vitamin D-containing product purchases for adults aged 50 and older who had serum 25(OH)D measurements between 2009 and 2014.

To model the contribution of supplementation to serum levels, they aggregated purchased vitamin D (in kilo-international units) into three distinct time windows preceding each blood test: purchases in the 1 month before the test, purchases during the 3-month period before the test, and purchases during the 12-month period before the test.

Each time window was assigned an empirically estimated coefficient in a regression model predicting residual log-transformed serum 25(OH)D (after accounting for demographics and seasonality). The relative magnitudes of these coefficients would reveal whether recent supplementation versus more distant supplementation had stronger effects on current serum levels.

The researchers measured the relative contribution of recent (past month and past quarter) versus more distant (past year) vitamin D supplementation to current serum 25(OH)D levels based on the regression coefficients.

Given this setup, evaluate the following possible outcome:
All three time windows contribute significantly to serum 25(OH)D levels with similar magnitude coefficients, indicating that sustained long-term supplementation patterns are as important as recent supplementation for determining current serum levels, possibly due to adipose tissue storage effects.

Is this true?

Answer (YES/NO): NO